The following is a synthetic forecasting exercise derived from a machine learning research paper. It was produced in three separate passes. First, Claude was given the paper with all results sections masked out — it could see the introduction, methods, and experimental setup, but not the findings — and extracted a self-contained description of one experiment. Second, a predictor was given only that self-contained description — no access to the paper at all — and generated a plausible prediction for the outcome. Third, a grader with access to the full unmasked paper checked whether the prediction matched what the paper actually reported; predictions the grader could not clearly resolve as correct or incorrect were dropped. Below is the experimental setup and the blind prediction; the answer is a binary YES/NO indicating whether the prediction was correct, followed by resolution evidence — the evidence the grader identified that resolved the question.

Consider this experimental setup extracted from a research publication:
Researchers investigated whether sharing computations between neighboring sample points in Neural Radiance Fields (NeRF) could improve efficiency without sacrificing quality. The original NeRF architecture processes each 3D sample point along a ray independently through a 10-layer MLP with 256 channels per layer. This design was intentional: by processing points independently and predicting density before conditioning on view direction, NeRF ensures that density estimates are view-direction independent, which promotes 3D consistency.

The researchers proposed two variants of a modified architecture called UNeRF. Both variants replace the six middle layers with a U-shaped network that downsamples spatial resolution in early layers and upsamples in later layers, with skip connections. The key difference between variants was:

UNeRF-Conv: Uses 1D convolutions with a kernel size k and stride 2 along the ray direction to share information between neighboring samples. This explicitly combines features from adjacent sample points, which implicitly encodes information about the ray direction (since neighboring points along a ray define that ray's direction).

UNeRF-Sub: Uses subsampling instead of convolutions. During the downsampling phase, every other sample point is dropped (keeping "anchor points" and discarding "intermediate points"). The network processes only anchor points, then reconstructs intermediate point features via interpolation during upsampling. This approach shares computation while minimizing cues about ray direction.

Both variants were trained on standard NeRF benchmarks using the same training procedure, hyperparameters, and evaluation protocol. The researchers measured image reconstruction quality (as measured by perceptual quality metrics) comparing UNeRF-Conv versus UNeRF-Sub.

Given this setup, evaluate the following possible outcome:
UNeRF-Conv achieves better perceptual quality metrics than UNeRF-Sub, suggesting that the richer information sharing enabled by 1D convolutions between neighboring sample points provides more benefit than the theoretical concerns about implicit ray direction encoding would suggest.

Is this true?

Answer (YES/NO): YES